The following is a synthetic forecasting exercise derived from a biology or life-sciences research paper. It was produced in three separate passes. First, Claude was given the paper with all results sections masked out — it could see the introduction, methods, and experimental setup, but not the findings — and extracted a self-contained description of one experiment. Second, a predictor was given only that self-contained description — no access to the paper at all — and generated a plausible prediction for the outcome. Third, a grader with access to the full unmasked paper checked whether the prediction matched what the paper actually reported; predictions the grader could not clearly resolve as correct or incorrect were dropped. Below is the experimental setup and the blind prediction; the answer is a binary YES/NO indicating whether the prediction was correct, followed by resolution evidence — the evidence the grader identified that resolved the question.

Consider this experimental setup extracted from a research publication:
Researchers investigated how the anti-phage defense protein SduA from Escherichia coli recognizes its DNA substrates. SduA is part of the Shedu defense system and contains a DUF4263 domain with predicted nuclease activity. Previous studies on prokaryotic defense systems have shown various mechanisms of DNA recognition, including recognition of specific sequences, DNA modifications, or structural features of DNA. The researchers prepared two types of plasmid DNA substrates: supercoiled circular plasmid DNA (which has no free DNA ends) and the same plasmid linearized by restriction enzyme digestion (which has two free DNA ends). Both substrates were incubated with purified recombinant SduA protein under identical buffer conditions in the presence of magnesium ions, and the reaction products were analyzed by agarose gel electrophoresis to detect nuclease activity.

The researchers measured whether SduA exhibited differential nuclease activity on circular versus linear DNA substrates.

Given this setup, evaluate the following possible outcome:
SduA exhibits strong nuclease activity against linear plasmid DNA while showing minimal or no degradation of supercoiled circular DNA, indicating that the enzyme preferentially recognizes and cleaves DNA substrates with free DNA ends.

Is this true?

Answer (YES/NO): YES